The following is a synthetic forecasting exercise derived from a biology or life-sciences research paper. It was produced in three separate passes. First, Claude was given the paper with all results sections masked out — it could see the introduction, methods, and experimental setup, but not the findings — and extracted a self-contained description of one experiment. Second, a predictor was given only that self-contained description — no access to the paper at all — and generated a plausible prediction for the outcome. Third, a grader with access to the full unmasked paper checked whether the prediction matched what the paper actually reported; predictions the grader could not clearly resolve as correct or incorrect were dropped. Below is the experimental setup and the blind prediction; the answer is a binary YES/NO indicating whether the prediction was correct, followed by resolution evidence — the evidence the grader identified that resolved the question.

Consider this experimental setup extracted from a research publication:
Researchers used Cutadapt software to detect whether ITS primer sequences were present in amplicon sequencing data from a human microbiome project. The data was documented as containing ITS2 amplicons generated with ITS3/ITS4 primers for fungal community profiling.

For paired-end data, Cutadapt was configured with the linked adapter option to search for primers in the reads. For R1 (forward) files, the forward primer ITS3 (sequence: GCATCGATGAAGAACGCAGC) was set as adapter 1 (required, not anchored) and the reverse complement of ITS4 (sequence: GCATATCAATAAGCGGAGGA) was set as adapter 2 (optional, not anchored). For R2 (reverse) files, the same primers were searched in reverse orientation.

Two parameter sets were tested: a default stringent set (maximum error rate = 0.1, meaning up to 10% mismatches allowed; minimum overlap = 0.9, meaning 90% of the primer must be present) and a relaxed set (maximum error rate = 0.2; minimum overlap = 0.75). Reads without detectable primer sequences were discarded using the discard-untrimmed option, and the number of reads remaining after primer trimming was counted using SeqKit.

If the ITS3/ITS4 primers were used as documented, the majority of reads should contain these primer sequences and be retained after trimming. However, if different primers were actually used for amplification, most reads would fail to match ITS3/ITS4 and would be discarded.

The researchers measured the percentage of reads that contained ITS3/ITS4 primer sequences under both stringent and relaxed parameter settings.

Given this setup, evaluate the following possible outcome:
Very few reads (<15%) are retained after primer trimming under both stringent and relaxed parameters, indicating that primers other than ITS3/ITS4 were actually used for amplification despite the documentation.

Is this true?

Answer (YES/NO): YES